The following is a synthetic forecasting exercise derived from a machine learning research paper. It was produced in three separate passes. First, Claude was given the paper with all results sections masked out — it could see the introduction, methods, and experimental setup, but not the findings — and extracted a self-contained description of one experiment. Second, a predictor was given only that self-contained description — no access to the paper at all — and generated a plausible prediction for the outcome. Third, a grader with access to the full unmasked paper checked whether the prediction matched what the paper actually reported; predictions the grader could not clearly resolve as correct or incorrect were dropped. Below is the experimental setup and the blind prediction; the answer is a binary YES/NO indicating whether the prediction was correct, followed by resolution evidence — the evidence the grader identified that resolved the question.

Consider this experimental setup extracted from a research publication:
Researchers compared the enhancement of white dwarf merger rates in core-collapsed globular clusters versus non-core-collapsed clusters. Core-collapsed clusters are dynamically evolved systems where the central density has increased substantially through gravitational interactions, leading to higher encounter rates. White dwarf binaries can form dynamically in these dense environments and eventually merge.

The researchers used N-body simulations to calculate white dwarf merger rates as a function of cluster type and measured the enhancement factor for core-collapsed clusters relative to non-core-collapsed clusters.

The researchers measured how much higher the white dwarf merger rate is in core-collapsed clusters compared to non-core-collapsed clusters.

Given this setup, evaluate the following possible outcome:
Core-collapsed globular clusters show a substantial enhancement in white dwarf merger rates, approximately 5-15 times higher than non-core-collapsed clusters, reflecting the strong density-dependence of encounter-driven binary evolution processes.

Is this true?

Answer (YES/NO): NO